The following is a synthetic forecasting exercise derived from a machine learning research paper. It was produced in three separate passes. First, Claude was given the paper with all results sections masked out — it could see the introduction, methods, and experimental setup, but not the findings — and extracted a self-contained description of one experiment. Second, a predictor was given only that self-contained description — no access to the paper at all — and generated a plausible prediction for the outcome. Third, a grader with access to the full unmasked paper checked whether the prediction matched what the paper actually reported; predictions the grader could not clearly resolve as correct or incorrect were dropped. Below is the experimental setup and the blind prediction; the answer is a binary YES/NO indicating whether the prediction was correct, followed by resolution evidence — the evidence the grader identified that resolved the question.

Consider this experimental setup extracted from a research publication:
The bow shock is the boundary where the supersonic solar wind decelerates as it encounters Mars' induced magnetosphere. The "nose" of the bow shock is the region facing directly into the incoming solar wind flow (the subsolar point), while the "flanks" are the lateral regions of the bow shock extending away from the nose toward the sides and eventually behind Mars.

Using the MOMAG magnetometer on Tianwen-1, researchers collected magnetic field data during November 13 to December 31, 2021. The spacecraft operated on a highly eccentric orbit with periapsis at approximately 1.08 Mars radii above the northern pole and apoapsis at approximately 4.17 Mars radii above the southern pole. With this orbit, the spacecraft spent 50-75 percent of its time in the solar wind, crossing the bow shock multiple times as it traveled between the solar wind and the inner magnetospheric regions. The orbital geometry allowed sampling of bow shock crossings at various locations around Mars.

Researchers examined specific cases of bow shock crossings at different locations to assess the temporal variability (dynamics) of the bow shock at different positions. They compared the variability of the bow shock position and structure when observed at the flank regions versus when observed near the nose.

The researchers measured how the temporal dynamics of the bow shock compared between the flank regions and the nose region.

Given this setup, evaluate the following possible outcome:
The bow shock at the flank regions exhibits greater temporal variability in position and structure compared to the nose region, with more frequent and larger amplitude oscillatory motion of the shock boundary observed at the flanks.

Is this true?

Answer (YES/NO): YES